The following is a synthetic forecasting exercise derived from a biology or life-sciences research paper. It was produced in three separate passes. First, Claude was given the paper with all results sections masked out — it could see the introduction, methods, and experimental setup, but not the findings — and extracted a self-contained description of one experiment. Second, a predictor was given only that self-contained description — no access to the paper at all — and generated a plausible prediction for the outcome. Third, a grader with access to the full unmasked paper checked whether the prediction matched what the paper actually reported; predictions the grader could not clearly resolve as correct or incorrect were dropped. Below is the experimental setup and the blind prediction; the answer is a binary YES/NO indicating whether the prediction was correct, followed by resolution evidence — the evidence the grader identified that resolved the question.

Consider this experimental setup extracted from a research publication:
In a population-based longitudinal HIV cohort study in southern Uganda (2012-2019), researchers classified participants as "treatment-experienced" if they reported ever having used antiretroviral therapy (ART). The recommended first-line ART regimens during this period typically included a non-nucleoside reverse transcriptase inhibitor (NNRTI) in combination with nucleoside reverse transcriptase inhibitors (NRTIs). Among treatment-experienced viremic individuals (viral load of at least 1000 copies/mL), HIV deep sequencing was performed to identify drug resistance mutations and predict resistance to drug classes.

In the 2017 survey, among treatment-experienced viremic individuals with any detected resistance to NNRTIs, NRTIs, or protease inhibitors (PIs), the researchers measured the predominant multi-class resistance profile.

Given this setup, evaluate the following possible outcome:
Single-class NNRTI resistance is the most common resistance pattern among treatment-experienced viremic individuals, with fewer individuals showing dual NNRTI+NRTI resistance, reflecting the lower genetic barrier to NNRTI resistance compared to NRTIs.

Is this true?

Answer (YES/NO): NO